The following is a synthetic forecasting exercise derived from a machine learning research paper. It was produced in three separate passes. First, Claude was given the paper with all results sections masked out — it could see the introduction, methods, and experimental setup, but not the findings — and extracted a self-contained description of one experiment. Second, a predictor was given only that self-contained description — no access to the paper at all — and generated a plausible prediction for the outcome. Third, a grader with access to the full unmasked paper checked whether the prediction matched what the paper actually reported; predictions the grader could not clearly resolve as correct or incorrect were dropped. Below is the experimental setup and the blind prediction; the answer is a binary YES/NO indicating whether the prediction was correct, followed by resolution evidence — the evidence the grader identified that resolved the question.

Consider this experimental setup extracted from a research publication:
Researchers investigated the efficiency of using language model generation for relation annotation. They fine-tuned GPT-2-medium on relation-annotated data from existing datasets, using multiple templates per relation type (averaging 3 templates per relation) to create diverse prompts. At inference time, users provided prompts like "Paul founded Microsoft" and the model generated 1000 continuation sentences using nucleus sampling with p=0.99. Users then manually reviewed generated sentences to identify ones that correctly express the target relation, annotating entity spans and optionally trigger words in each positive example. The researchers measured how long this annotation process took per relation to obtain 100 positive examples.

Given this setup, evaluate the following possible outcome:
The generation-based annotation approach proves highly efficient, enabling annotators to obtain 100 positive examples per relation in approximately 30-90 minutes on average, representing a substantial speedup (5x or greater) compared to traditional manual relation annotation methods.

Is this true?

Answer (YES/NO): NO